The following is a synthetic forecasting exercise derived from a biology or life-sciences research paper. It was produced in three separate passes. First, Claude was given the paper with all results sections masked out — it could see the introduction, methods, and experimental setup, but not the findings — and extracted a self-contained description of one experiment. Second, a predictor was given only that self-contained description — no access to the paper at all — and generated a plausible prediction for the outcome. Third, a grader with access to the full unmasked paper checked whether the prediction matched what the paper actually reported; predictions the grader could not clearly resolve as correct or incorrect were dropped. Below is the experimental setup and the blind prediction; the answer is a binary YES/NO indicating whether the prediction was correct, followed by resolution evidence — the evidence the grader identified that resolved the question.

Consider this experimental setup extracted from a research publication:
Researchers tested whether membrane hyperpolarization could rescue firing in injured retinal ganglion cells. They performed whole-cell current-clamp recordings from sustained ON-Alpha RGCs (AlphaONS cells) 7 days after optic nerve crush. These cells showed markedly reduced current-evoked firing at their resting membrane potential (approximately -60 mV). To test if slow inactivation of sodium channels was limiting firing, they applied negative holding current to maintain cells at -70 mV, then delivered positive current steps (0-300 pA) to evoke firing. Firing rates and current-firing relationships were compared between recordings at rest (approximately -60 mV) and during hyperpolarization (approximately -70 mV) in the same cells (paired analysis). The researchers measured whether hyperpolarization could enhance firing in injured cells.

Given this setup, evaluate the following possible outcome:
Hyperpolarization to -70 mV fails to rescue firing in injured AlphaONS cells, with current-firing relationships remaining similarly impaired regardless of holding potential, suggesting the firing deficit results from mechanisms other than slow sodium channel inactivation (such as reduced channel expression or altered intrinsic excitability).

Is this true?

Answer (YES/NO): NO